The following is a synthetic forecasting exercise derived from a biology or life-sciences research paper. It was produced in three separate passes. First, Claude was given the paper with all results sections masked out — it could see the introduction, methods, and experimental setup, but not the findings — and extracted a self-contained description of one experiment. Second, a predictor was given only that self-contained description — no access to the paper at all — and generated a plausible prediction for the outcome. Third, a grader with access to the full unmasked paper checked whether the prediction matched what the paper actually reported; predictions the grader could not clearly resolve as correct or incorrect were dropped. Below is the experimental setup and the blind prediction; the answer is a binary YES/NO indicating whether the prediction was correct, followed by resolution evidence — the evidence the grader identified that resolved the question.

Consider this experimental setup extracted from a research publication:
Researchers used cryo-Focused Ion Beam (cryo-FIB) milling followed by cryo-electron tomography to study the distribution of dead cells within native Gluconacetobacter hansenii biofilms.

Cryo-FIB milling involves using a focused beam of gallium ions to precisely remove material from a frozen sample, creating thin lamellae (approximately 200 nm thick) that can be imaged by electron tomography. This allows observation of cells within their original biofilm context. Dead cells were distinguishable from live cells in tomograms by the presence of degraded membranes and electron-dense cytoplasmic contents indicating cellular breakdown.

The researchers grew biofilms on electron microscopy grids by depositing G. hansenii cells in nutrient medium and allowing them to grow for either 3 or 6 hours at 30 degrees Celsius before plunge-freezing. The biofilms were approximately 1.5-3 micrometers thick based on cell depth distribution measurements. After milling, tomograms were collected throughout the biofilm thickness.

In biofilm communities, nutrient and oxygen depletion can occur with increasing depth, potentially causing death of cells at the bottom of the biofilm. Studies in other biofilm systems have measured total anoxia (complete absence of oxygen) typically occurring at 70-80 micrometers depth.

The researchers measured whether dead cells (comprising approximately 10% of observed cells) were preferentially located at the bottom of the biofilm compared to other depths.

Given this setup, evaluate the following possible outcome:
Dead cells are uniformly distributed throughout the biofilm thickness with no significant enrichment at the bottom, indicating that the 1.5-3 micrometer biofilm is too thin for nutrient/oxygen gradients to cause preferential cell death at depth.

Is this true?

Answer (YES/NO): YES